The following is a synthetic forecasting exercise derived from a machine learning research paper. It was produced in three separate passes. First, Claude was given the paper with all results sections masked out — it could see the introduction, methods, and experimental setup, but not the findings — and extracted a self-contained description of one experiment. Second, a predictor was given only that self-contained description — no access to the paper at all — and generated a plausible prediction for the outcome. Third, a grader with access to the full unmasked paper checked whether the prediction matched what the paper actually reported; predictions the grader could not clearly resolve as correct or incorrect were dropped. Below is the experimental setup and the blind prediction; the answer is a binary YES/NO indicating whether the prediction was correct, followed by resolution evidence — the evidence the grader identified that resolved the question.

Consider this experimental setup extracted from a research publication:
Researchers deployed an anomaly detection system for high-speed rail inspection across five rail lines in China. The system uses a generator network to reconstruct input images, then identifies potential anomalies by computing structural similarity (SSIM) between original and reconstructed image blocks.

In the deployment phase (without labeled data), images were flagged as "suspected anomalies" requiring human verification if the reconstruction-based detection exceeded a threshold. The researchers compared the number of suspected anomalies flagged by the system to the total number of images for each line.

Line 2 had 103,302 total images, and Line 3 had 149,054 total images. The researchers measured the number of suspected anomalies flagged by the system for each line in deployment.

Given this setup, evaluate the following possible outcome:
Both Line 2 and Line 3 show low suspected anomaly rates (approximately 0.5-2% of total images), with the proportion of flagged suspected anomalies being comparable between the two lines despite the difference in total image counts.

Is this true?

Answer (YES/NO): NO